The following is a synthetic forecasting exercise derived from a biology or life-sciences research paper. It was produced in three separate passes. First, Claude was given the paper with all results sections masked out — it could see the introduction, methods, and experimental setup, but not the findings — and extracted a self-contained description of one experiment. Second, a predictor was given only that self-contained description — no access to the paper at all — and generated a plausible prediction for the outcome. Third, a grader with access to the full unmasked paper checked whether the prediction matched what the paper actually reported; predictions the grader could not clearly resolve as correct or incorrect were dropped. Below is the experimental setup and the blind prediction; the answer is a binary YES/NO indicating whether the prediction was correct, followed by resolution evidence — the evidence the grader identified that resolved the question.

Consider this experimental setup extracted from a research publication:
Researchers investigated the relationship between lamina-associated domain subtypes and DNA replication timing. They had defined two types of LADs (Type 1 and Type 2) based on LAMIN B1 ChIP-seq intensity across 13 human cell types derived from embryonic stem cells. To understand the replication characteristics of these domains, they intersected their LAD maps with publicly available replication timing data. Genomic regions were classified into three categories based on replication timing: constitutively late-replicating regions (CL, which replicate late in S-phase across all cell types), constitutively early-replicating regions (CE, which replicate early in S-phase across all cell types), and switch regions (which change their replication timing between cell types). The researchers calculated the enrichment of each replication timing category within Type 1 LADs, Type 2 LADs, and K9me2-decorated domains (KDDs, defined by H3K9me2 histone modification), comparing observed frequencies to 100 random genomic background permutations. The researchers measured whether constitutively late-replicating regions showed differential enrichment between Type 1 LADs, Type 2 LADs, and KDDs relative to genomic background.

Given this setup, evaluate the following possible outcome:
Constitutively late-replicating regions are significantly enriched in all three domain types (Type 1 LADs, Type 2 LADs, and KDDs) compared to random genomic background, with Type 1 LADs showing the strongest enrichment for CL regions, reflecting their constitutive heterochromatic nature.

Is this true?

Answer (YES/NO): NO